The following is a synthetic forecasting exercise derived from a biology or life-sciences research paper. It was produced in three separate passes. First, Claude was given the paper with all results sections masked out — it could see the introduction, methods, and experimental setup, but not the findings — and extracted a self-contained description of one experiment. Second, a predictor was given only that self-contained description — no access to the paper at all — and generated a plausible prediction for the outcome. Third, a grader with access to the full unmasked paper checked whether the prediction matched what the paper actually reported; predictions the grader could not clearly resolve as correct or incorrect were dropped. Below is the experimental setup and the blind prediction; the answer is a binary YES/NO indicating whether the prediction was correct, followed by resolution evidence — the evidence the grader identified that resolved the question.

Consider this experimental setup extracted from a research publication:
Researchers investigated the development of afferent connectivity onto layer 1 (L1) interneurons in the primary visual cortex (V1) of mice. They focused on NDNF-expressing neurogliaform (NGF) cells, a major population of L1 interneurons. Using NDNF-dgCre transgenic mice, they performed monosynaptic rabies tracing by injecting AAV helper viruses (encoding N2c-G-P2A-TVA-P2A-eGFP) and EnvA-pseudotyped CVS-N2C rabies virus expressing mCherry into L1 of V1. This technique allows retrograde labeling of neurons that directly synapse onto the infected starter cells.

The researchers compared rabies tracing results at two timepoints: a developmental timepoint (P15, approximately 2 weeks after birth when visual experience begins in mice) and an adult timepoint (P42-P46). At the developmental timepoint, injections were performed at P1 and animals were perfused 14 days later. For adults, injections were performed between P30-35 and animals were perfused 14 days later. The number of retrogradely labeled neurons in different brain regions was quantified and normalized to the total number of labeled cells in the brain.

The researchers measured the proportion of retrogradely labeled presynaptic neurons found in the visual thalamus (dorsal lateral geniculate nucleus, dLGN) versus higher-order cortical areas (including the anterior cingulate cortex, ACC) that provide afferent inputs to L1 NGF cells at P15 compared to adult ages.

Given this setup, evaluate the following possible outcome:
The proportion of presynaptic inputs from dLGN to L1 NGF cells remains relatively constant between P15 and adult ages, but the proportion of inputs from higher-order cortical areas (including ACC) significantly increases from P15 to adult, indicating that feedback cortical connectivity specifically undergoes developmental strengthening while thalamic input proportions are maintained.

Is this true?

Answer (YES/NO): NO